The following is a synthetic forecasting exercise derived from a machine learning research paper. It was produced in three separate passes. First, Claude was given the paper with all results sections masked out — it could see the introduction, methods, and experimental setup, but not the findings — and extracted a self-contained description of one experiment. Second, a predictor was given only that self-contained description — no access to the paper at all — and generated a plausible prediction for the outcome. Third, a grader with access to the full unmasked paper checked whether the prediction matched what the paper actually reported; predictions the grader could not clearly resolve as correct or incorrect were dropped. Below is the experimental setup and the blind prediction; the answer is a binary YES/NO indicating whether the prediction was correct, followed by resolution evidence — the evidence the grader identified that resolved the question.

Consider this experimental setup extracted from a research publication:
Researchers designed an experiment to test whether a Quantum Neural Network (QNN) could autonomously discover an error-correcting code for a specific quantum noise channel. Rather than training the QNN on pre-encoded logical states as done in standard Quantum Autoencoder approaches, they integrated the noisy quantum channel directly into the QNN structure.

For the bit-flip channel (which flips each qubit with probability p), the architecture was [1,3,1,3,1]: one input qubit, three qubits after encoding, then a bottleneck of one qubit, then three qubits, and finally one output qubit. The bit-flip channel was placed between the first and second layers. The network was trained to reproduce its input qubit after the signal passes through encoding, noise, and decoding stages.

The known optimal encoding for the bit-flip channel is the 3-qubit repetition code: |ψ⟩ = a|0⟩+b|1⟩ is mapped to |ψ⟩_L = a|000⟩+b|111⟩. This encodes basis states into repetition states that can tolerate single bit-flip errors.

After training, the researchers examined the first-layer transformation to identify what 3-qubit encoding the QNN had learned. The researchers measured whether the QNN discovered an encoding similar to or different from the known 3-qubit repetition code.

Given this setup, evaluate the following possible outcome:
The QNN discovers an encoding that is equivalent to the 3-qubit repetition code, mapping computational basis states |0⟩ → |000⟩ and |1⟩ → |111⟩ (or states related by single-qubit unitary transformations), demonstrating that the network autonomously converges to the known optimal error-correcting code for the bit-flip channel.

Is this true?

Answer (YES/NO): NO